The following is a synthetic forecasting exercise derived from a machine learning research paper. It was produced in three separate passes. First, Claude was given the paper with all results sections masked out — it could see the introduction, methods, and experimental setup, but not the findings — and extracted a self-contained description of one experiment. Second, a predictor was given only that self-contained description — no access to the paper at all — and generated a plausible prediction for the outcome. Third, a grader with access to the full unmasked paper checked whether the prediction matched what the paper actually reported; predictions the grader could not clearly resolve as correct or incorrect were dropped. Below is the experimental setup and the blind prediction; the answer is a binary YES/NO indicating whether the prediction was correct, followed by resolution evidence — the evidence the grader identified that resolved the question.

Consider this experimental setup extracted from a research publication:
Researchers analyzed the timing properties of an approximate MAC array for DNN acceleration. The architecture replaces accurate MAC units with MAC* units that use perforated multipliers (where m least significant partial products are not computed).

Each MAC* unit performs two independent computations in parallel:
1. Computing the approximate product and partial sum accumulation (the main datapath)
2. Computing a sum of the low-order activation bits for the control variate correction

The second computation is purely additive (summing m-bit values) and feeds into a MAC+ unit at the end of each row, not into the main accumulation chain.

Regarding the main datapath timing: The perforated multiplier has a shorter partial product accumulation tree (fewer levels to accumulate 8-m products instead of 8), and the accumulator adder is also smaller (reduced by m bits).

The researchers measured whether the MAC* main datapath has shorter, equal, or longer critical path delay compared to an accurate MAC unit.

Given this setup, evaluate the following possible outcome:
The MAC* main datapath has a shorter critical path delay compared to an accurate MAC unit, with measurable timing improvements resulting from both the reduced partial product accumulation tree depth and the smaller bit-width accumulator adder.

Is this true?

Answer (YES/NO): YES